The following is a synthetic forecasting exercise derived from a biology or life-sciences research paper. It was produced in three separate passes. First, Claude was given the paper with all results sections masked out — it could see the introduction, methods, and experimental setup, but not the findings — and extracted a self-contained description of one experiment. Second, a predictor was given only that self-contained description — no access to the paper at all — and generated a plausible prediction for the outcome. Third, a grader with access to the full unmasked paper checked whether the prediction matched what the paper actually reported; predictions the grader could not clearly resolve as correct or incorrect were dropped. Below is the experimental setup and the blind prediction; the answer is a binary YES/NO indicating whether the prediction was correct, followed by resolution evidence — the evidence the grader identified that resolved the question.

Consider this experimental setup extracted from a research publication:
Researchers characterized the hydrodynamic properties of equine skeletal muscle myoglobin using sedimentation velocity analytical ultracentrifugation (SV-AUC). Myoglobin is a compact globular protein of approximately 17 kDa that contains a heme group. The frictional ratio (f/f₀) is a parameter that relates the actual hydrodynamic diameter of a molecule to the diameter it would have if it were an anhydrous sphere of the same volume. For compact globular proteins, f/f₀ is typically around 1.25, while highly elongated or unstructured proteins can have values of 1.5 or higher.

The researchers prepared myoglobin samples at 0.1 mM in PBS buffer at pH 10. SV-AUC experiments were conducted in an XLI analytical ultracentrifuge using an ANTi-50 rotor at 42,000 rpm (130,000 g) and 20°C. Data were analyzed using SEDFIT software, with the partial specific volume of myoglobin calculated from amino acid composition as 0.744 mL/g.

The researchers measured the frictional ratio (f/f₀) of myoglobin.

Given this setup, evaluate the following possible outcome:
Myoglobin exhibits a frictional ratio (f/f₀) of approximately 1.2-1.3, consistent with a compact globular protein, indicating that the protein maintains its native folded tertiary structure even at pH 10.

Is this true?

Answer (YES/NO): YES